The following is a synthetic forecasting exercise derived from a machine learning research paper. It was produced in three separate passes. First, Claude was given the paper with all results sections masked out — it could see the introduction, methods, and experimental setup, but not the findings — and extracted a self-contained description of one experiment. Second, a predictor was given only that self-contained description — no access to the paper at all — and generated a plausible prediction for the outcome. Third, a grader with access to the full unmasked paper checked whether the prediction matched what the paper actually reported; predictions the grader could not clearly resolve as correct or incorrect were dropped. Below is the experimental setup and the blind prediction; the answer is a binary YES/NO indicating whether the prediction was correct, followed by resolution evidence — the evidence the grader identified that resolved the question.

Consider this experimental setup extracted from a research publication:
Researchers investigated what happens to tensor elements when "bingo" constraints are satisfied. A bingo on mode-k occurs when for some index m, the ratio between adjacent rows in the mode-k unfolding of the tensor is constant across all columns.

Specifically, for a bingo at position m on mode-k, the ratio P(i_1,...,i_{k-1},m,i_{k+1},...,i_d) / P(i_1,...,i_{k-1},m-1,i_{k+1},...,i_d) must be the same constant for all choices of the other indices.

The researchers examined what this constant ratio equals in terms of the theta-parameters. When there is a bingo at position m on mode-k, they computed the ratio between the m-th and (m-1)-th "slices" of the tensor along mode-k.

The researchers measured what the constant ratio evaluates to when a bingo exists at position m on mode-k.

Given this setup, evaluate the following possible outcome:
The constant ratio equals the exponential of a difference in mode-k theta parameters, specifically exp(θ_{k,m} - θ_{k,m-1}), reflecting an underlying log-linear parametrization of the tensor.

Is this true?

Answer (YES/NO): NO